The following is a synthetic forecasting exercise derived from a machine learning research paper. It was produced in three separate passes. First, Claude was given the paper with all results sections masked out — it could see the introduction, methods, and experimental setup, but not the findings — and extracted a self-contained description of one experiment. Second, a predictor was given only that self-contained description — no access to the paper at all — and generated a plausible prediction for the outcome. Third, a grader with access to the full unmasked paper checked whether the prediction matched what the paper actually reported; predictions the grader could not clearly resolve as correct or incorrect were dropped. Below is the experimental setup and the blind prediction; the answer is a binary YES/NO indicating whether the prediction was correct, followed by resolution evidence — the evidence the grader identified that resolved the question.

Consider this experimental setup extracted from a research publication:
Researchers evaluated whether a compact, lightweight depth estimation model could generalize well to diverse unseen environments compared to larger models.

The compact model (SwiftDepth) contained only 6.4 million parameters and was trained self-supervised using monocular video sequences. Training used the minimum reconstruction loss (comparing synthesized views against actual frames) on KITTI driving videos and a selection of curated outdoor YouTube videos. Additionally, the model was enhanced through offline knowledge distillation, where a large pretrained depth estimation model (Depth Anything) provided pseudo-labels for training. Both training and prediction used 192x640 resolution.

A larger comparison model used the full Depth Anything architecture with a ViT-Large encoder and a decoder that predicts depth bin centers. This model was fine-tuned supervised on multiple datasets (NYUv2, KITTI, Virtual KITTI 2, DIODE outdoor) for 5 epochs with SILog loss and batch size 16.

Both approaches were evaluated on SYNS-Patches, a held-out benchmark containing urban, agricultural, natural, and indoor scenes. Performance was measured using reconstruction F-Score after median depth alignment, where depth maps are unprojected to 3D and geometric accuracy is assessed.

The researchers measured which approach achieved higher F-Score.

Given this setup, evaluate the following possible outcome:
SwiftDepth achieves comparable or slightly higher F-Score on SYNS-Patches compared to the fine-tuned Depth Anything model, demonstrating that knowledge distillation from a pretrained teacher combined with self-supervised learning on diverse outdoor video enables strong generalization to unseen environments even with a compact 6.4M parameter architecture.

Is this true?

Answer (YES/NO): NO